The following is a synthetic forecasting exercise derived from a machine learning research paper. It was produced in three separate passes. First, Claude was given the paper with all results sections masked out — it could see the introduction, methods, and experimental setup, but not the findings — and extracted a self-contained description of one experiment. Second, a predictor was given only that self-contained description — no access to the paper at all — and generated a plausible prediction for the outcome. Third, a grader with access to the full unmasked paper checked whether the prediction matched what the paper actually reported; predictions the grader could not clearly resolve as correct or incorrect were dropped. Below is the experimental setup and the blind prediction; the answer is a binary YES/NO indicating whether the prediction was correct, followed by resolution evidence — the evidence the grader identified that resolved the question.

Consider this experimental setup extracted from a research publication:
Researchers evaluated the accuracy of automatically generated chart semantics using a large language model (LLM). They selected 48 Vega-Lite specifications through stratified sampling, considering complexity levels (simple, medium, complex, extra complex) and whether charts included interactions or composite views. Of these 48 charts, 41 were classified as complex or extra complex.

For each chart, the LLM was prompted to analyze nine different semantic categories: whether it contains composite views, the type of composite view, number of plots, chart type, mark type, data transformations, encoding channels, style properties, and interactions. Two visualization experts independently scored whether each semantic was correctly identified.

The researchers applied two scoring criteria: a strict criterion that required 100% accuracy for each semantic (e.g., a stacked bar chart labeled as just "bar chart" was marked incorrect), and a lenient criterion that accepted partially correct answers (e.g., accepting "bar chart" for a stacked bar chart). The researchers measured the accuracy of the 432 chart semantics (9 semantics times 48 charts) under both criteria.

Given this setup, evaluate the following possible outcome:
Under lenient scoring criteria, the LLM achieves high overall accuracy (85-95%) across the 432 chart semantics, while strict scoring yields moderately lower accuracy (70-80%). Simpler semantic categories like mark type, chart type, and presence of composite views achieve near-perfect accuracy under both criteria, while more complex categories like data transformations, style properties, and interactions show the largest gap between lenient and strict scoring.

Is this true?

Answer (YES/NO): NO